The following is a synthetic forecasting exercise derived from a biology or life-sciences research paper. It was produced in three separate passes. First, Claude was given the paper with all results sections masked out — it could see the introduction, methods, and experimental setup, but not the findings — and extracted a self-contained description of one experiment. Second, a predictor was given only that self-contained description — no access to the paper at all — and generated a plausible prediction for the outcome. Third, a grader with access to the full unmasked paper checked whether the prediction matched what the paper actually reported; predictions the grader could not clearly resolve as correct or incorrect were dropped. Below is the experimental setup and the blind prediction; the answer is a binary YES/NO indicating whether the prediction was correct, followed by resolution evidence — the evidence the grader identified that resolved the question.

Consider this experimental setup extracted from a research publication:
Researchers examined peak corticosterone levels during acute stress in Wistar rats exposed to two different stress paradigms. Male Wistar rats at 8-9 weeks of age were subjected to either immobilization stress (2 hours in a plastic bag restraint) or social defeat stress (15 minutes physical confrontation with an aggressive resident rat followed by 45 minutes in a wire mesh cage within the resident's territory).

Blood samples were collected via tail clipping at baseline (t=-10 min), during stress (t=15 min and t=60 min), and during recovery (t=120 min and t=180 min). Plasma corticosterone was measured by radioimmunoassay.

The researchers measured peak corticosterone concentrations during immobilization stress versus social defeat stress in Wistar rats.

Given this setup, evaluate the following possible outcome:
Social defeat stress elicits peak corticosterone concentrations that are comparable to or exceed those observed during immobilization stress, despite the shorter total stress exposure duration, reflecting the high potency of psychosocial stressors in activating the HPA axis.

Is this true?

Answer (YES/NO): YES